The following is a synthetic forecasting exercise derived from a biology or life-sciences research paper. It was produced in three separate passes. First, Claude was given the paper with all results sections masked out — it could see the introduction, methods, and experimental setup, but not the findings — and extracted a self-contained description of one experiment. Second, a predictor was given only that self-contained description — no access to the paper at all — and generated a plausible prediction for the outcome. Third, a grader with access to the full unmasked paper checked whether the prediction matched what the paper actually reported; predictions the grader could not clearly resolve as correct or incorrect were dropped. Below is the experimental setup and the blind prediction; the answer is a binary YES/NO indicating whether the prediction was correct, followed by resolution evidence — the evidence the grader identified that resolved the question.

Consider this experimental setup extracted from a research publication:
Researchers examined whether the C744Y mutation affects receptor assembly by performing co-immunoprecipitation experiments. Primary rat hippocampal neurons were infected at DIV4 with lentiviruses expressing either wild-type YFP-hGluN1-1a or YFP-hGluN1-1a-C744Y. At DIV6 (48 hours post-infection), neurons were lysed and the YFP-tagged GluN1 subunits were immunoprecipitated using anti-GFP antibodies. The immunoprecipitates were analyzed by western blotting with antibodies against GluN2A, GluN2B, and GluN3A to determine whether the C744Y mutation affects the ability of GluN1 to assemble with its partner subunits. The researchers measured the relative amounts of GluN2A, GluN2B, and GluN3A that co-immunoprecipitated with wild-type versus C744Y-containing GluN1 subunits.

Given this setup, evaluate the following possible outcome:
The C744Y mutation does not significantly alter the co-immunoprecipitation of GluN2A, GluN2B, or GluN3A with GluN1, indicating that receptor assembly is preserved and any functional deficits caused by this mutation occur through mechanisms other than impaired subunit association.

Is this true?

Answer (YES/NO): YES